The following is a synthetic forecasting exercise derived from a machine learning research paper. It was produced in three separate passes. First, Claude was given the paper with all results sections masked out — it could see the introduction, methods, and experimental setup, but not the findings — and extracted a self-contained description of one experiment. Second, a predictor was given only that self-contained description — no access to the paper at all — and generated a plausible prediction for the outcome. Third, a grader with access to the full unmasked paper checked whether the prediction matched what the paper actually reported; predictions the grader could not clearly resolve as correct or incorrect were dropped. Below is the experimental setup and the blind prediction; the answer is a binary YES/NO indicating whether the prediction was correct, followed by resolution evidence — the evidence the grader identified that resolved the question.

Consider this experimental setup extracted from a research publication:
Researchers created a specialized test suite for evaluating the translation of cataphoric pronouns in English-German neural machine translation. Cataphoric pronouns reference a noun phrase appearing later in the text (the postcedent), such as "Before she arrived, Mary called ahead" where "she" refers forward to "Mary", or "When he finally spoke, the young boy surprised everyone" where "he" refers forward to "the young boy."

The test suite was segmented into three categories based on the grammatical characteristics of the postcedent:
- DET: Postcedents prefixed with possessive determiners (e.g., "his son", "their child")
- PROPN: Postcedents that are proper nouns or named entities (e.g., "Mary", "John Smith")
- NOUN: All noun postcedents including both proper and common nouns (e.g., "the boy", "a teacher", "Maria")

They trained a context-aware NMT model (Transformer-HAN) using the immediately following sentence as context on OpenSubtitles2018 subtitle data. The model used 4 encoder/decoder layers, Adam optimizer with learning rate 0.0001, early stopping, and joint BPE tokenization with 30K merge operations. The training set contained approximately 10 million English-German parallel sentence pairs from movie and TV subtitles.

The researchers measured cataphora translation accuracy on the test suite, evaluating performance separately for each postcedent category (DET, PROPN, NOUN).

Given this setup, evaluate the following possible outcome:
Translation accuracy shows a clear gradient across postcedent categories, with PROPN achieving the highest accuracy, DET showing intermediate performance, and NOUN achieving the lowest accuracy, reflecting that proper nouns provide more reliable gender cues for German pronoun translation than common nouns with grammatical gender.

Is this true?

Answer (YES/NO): NO